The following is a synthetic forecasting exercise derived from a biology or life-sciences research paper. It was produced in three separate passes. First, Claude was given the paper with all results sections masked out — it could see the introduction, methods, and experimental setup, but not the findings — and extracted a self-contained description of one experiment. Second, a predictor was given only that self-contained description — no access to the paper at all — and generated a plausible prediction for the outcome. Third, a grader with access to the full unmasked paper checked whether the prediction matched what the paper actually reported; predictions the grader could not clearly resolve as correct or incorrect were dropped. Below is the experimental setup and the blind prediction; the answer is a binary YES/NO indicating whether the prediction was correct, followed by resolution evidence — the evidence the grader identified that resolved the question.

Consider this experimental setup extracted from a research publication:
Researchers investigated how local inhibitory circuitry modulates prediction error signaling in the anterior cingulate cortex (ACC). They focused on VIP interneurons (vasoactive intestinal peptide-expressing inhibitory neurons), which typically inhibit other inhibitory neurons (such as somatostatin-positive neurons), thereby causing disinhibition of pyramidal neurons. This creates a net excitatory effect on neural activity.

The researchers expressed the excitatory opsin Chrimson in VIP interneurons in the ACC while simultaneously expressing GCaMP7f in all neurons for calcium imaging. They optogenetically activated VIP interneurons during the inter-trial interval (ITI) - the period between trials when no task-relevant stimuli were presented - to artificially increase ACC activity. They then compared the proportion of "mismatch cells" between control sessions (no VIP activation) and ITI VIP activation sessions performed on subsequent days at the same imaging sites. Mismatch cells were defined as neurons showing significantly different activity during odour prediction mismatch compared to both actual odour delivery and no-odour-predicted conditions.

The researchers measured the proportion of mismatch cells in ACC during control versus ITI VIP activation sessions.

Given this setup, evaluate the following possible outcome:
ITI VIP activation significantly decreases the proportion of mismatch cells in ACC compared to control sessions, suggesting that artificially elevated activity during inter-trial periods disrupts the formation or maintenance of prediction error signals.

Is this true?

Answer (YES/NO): YES